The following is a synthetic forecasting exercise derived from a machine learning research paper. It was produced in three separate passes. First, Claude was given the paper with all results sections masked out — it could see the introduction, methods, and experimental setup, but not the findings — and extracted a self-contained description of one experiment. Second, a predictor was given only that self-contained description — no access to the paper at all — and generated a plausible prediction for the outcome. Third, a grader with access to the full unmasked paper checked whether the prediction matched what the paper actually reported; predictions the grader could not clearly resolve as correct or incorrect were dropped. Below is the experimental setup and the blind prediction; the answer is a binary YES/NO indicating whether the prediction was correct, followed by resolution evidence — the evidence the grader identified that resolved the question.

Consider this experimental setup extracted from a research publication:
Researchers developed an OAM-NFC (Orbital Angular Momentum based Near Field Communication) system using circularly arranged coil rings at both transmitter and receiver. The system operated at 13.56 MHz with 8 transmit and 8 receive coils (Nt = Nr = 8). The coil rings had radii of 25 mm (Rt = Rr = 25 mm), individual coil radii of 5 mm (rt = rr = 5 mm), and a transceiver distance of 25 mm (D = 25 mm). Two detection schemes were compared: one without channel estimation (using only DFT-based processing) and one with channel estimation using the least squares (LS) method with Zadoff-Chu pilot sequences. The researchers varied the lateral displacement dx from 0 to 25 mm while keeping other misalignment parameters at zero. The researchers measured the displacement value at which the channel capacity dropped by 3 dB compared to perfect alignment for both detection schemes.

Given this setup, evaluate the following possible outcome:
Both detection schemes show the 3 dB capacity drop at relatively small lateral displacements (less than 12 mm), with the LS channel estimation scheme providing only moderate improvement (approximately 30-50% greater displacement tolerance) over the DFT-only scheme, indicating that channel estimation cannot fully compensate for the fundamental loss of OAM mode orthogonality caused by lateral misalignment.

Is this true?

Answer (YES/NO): NO